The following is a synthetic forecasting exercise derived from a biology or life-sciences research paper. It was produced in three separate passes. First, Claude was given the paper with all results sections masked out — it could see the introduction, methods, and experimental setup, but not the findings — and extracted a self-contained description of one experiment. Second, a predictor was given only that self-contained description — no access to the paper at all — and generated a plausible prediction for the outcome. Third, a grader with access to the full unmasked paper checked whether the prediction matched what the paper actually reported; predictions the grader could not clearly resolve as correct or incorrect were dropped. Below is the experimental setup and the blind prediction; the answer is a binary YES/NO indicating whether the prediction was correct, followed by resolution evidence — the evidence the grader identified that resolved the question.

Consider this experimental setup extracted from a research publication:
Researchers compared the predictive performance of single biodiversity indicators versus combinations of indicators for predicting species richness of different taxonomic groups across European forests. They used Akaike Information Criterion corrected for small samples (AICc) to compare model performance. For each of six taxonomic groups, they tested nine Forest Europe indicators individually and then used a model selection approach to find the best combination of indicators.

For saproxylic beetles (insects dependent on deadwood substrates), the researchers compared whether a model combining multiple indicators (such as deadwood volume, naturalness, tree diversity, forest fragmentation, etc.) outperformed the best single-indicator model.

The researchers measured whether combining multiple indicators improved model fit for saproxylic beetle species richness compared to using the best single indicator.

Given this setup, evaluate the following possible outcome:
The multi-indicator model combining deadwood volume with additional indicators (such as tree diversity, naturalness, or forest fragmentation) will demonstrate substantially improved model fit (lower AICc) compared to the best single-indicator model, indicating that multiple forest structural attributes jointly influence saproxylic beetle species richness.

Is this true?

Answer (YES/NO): NO